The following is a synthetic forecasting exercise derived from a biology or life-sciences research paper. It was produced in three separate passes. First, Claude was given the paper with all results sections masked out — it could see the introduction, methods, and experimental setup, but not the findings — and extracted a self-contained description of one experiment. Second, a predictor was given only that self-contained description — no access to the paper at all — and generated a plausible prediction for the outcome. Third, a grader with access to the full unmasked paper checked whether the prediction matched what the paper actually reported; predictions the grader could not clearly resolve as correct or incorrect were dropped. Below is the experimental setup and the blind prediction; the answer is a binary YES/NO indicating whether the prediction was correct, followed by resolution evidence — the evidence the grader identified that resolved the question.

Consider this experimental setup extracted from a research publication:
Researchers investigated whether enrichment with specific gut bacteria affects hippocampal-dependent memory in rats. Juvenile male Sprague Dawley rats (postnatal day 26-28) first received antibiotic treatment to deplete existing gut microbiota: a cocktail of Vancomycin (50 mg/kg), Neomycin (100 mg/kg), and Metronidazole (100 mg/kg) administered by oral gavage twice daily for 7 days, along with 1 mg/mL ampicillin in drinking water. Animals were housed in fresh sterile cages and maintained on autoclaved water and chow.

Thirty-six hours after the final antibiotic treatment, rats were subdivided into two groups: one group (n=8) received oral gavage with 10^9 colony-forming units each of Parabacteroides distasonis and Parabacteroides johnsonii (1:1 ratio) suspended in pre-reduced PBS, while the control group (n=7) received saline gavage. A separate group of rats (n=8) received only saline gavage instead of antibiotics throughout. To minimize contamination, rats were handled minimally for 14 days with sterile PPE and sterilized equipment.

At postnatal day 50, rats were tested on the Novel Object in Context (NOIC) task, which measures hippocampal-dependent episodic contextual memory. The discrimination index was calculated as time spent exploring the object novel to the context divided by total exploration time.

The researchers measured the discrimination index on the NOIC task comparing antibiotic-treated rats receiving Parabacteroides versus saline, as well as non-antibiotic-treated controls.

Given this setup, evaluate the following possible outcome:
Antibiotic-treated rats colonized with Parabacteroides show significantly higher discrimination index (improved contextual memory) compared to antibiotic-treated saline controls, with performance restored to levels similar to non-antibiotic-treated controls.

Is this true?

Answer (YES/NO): NO